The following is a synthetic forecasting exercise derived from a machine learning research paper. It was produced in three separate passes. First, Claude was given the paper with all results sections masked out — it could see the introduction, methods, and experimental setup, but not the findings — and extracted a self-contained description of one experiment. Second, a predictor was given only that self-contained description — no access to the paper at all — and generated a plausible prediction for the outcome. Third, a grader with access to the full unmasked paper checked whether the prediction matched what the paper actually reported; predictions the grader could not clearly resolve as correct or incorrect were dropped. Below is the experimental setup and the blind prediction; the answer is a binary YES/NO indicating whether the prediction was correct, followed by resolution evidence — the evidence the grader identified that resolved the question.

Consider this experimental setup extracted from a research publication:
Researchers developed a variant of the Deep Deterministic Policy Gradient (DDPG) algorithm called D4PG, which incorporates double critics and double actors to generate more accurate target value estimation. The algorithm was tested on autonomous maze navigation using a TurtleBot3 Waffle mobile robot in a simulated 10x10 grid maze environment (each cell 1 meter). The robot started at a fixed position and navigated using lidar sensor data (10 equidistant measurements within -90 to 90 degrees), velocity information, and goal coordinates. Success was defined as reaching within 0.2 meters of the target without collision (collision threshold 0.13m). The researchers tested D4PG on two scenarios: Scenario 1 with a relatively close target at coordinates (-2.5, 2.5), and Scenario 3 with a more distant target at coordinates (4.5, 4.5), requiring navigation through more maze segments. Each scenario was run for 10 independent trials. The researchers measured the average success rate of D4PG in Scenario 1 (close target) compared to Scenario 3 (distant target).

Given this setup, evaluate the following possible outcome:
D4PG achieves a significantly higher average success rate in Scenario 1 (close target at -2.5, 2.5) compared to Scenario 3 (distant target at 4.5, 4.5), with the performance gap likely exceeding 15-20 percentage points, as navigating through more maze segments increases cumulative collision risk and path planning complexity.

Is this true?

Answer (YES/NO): YES